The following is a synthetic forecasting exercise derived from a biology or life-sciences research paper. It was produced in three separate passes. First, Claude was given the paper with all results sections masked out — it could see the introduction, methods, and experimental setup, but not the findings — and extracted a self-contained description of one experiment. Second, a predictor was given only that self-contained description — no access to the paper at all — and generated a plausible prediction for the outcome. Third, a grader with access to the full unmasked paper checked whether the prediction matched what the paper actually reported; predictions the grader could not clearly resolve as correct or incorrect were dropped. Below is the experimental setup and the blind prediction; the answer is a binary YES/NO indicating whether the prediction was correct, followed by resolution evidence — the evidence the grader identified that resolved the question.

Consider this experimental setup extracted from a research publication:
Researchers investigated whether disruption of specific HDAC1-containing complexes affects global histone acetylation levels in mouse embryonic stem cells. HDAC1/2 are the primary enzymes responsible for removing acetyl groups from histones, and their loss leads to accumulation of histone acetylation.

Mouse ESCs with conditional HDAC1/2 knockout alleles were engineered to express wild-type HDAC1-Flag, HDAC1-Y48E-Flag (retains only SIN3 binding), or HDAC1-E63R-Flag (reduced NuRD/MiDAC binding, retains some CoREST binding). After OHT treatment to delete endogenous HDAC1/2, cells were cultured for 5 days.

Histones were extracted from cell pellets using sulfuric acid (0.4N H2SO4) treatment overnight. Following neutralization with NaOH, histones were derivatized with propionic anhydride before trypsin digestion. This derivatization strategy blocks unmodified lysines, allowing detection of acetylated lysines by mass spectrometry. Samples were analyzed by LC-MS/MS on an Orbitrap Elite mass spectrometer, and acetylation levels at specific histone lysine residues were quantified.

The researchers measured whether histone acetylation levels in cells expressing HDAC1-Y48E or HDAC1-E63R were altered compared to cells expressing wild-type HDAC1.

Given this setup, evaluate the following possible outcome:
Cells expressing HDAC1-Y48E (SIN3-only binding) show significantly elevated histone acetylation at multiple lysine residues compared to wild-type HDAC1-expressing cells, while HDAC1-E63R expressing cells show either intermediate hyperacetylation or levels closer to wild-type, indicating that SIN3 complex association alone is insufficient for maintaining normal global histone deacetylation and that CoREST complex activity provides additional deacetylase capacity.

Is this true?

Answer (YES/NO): YES